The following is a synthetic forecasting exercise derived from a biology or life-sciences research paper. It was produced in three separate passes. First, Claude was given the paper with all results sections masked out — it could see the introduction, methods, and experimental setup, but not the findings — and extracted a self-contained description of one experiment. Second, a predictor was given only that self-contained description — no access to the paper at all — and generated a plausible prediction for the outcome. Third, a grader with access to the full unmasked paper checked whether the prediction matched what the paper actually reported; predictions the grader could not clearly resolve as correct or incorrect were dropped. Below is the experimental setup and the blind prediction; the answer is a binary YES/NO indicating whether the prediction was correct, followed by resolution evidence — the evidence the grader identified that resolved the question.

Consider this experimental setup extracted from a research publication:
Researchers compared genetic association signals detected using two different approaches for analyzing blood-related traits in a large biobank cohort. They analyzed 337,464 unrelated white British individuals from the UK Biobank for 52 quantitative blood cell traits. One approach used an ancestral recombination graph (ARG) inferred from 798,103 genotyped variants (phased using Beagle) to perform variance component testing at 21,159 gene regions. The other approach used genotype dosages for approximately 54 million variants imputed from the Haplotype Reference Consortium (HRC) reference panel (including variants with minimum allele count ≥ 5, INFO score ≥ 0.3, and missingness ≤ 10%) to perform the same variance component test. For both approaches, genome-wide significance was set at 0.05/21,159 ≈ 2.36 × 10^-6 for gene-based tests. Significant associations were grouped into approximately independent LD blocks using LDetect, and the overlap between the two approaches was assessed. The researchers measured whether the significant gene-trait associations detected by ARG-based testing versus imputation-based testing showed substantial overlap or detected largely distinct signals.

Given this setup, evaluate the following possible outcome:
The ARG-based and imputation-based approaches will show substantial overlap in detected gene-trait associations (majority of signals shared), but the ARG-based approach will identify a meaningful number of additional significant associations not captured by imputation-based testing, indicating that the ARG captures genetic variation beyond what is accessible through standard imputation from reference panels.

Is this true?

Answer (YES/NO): YES